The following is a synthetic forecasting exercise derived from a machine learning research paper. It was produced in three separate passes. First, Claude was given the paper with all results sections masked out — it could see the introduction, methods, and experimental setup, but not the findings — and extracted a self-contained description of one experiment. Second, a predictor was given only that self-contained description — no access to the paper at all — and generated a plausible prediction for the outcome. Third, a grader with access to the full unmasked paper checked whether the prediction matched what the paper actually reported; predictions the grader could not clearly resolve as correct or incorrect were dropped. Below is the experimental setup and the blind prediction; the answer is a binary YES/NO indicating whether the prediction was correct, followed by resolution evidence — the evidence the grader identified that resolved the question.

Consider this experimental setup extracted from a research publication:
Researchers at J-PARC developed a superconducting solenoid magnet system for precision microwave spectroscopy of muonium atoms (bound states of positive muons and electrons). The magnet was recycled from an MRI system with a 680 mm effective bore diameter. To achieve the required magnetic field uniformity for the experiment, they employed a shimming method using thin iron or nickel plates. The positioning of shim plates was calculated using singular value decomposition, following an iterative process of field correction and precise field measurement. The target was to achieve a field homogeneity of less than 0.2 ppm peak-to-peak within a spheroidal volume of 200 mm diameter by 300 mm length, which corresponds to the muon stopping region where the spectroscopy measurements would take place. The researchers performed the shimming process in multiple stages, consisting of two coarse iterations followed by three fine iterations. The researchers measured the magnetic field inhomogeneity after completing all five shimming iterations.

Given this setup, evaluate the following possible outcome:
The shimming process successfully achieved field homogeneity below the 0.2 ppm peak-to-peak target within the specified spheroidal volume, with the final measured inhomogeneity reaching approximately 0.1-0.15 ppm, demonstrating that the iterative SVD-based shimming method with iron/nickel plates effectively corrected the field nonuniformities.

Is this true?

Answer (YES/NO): NO